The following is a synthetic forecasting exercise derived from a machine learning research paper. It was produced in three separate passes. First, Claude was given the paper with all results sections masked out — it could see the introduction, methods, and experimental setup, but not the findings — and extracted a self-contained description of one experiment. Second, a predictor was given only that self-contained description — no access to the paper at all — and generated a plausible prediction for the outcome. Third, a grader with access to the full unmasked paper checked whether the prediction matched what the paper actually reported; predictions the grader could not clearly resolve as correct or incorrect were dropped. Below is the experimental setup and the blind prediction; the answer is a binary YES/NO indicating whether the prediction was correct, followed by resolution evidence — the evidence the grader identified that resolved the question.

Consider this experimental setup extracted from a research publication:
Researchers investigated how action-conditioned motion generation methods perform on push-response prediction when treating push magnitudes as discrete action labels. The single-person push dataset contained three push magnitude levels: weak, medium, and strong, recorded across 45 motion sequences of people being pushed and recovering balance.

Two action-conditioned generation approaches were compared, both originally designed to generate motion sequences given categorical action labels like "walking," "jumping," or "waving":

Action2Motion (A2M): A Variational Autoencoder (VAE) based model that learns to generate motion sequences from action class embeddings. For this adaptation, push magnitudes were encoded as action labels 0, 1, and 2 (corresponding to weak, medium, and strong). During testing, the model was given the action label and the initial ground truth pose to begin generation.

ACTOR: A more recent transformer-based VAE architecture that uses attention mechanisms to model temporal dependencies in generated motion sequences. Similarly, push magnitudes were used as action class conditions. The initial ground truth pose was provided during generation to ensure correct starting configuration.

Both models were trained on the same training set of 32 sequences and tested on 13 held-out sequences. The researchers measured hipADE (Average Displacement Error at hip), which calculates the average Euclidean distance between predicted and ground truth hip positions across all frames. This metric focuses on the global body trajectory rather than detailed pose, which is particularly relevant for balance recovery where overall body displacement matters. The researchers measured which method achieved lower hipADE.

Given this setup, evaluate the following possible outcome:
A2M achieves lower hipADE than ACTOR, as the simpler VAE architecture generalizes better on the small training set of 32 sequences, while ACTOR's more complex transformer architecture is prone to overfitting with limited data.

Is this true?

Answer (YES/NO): NO